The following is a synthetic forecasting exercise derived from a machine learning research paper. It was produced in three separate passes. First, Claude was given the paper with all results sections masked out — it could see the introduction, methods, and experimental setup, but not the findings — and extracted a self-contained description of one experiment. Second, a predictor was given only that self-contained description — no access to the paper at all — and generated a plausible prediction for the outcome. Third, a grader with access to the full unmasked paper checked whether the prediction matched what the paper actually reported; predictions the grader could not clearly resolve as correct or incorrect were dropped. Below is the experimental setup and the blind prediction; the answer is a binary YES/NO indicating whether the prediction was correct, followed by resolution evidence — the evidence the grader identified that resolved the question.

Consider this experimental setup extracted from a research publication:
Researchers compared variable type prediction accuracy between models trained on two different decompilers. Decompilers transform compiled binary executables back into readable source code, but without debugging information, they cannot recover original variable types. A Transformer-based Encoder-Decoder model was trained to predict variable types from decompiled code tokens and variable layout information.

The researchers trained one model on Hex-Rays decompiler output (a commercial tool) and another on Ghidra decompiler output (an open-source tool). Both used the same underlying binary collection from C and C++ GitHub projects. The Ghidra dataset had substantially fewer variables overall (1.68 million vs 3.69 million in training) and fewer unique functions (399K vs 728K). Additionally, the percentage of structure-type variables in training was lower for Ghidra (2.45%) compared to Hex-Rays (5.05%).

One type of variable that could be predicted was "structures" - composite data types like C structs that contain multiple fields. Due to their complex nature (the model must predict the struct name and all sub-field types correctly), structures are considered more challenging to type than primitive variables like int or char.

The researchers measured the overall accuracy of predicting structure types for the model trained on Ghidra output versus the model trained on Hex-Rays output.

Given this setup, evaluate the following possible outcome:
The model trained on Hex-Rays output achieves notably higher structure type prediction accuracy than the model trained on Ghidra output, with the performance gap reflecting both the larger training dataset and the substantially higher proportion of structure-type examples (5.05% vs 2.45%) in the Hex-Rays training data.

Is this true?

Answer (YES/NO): NO